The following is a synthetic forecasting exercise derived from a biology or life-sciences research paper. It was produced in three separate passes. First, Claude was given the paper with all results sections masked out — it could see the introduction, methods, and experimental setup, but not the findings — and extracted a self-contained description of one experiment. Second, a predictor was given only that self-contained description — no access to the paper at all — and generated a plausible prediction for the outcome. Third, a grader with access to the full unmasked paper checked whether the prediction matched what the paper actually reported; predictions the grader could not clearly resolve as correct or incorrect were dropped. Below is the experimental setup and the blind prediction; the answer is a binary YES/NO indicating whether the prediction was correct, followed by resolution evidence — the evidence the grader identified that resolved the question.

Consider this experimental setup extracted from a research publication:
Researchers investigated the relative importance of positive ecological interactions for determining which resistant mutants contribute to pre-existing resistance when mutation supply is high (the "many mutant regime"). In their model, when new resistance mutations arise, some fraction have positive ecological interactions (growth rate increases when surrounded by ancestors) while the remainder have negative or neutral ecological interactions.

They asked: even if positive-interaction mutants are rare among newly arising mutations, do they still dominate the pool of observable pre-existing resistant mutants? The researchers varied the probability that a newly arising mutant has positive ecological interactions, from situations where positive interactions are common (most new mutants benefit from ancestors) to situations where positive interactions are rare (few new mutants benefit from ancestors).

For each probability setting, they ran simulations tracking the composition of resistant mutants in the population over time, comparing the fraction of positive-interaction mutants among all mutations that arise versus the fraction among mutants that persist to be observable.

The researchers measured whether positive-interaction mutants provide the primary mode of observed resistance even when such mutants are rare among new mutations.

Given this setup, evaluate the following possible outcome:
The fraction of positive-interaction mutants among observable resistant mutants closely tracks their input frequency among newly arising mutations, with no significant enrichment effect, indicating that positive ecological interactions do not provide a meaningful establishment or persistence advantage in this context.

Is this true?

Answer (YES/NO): NO